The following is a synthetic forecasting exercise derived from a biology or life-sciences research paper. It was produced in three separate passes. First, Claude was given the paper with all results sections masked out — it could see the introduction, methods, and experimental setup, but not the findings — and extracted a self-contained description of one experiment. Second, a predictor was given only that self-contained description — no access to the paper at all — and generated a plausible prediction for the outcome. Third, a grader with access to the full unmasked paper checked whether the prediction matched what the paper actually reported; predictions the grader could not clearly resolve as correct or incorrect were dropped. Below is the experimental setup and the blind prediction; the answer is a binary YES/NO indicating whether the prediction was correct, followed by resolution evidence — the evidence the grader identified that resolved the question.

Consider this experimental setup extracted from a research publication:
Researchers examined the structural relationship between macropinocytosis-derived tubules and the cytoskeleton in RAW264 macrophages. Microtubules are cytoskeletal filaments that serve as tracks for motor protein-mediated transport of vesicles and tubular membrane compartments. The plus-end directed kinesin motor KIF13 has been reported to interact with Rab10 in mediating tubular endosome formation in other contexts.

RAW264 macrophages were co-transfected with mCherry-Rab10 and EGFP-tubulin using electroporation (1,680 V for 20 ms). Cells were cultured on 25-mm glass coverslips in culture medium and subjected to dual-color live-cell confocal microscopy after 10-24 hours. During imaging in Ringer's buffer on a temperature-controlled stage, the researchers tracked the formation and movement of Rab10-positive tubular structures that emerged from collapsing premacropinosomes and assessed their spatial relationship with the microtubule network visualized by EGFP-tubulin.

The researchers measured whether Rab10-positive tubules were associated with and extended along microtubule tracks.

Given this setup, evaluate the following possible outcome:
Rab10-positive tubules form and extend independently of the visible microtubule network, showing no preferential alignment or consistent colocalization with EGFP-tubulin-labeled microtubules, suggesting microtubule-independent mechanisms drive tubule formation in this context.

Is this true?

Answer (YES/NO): NO